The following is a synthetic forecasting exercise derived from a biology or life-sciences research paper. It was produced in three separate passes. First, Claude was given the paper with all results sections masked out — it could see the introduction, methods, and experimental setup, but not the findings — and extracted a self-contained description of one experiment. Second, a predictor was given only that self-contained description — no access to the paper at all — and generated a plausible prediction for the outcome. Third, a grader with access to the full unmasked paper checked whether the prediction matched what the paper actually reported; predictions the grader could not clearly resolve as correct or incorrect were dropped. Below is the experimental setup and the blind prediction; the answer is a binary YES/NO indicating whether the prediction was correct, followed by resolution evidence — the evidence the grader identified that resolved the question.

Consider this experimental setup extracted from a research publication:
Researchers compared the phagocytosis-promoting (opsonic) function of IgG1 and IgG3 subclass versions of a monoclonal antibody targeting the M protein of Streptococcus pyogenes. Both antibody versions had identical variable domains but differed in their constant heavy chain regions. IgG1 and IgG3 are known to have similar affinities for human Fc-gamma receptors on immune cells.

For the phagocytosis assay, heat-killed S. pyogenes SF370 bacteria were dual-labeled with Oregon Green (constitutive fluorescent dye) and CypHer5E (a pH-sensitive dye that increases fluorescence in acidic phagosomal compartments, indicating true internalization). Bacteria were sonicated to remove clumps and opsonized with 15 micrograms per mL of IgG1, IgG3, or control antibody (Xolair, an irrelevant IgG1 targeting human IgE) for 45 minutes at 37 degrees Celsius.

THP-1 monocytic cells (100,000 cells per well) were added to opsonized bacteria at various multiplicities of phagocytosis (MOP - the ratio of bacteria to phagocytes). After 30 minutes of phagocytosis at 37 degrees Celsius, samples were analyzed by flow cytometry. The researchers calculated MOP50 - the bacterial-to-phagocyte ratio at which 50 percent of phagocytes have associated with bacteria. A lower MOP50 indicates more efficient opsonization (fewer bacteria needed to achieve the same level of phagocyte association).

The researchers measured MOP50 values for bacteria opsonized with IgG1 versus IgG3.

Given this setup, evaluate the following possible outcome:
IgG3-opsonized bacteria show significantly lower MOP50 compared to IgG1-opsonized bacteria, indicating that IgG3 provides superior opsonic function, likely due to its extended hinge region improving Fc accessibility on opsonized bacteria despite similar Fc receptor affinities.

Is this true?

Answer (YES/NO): YES